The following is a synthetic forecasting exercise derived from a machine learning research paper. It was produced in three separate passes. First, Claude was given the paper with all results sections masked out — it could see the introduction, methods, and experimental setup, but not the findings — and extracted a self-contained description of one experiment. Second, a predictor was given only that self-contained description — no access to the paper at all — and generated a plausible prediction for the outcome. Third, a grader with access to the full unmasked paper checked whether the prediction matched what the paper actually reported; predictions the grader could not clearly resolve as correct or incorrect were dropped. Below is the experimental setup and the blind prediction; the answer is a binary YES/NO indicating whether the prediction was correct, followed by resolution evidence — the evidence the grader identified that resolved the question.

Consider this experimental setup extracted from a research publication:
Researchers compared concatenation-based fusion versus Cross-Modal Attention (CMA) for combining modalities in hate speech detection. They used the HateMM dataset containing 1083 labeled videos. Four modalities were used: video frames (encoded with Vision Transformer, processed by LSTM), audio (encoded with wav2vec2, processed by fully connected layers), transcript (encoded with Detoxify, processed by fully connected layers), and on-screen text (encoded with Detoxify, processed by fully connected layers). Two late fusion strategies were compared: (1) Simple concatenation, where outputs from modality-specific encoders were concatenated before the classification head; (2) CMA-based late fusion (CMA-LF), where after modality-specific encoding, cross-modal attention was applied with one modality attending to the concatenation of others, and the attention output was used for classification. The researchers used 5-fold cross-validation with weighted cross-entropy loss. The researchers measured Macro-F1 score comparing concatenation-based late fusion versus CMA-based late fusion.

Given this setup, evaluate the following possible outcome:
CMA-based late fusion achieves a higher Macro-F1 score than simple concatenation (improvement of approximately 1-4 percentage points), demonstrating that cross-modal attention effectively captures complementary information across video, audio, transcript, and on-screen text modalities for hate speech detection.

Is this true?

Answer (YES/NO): NO